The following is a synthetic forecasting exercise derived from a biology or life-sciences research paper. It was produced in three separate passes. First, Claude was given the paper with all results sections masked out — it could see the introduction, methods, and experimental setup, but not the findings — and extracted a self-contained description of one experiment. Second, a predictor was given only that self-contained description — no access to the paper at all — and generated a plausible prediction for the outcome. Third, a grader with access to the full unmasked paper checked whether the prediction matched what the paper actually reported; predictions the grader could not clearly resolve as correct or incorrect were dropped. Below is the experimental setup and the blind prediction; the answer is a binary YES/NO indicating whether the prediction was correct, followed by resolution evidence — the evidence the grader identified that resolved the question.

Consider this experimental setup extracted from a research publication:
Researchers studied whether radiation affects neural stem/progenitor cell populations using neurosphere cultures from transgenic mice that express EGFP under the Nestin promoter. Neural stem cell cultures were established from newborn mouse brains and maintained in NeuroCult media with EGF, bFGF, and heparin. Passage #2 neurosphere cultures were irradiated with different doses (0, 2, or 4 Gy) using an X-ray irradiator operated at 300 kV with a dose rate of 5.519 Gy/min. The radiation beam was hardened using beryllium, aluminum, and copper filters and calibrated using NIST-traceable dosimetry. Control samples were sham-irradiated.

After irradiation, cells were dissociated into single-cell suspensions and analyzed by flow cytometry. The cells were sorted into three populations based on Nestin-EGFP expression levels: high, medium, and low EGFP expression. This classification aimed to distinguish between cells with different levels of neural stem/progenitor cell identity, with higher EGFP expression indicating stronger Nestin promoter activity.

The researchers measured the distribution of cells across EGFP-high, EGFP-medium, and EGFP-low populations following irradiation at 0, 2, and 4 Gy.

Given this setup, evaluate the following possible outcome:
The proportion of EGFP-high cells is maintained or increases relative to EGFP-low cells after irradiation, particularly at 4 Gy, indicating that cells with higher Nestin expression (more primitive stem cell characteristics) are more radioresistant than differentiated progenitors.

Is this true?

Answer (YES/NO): NO